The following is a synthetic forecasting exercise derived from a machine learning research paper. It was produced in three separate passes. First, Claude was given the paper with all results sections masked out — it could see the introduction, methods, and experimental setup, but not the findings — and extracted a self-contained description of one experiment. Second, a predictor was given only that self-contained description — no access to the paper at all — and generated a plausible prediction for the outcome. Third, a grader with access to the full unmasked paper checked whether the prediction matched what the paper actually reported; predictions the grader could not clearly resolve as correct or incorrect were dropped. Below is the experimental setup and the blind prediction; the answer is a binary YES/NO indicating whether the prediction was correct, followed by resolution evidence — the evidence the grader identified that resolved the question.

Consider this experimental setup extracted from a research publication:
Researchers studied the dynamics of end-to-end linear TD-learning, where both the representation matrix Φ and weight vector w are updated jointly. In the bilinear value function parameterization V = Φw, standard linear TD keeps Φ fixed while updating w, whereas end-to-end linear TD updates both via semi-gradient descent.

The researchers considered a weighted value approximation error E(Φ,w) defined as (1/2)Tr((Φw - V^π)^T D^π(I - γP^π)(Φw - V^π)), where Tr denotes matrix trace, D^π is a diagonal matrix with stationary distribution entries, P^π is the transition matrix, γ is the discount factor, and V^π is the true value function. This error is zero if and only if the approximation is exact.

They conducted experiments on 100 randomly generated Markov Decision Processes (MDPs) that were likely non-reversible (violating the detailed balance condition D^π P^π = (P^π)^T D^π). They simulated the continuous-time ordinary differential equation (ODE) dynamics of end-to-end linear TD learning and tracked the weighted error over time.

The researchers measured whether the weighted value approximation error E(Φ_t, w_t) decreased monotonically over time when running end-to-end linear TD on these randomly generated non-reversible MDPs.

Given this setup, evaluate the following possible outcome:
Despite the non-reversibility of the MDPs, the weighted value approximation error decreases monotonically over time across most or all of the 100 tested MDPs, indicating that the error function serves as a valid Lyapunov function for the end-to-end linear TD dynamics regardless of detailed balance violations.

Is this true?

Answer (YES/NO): NO